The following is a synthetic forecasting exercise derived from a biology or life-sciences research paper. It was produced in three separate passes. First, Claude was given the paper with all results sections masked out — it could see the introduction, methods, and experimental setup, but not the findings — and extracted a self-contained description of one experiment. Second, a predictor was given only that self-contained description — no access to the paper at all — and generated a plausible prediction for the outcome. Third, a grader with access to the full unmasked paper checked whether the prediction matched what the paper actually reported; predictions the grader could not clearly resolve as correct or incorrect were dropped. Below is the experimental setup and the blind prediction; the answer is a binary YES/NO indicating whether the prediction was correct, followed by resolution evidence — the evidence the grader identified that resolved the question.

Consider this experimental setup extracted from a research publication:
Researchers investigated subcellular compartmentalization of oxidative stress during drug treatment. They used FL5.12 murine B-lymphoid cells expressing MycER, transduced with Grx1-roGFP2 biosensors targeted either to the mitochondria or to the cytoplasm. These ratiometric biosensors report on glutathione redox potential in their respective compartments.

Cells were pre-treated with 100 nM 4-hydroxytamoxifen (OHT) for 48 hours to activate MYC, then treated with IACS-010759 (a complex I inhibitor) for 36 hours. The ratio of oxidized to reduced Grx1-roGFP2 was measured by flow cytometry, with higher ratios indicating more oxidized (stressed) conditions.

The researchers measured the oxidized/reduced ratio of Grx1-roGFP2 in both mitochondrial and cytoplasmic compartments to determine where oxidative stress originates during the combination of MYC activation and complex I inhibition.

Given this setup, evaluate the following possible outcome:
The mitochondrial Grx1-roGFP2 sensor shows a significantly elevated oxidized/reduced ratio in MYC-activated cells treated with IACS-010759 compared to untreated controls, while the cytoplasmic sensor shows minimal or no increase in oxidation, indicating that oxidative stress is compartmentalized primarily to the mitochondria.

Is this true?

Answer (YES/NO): NO